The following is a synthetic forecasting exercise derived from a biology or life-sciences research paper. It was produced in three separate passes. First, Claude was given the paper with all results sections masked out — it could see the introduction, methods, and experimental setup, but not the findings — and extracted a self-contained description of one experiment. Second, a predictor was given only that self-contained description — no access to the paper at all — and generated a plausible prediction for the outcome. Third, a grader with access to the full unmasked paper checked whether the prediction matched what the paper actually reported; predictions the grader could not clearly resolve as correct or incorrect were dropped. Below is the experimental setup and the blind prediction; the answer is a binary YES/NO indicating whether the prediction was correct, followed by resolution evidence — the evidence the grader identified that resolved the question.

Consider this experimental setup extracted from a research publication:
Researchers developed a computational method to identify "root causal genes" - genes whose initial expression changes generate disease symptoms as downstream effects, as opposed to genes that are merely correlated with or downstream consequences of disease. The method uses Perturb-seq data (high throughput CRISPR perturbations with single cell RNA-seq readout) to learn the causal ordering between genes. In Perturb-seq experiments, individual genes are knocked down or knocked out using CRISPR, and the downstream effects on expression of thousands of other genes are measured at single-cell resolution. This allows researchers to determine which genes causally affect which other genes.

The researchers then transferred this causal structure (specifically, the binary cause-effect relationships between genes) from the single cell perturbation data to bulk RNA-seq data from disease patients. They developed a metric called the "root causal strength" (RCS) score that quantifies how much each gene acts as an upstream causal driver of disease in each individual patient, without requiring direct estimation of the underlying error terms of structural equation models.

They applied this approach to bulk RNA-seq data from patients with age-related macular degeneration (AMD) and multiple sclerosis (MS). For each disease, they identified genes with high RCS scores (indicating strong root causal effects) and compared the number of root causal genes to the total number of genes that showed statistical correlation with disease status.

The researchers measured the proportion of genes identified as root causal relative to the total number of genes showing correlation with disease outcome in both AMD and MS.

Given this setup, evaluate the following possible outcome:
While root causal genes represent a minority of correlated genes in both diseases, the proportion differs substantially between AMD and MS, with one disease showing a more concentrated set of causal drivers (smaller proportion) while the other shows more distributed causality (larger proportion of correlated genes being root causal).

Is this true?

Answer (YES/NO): YES